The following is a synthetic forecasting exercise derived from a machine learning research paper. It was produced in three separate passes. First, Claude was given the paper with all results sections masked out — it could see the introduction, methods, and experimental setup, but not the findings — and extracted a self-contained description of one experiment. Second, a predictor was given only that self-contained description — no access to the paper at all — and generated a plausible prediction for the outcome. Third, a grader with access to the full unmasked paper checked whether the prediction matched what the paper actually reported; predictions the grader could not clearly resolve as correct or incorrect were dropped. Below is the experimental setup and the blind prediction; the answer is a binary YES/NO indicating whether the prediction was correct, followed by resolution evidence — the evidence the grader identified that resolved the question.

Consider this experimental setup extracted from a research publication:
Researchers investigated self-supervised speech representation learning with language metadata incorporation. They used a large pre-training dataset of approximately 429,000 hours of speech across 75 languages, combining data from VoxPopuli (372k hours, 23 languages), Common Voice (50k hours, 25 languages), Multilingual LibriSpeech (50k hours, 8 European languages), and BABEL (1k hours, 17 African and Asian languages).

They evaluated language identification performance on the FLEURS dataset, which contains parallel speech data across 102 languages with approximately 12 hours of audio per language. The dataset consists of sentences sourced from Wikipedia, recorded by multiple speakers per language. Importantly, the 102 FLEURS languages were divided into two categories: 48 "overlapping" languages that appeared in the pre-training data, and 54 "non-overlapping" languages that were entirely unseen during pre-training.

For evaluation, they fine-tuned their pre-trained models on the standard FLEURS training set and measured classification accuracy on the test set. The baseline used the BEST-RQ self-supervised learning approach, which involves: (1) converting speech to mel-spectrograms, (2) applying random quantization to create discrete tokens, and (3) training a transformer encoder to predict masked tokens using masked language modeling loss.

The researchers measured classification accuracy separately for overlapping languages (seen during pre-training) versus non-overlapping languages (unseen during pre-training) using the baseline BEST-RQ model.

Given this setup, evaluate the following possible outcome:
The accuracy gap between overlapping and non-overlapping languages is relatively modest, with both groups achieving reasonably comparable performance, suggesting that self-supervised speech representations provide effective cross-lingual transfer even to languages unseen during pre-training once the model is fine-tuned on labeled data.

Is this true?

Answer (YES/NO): NO